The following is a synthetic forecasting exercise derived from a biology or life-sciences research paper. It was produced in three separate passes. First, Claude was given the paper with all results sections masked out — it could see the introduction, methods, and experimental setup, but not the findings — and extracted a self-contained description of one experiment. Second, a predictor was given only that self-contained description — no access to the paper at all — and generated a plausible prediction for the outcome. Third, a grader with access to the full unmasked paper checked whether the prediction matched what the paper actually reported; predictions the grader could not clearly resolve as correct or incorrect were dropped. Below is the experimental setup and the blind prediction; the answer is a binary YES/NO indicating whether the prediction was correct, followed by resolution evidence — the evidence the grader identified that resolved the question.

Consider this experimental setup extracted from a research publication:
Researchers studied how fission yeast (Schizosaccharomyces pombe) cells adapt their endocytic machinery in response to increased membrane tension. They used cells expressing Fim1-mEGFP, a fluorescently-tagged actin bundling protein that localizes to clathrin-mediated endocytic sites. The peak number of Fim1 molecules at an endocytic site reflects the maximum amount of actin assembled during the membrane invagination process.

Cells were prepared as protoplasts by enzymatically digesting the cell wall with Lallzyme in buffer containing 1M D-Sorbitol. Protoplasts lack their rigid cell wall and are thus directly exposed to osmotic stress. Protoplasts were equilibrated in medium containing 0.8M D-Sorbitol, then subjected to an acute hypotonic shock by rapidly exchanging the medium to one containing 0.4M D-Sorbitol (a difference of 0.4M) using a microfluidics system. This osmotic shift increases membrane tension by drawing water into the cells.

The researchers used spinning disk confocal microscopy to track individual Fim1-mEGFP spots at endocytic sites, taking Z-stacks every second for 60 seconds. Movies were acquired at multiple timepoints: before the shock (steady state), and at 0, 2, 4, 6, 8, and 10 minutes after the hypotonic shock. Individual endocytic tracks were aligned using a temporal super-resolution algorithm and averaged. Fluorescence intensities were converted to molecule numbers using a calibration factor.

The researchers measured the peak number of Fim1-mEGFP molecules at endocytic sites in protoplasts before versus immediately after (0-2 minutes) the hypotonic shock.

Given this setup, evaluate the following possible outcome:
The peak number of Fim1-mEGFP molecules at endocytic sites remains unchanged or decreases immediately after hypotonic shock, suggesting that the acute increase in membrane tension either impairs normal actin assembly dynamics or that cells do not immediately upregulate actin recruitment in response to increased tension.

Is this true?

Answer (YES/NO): NO